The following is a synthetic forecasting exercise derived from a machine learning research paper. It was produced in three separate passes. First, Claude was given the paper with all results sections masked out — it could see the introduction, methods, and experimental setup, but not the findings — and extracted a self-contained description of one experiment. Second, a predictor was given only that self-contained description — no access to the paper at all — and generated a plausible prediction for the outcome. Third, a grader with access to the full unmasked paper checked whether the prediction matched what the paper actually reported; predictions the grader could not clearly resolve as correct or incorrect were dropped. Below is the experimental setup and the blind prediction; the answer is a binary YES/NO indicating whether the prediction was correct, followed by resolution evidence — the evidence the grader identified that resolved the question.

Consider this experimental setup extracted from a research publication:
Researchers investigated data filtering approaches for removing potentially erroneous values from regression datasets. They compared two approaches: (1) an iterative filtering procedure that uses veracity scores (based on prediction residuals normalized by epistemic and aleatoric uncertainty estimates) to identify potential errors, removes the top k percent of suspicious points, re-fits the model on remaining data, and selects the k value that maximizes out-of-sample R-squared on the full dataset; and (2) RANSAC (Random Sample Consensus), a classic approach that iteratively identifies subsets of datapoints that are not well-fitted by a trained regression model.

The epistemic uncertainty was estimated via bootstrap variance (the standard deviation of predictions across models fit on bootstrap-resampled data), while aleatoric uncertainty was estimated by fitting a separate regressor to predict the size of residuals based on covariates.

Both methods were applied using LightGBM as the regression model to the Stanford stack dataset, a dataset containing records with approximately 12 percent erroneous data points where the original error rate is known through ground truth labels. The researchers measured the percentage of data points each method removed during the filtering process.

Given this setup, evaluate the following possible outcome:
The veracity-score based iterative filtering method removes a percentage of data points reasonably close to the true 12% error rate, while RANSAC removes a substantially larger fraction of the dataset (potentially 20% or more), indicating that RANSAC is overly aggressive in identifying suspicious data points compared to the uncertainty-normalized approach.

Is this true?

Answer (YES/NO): NO